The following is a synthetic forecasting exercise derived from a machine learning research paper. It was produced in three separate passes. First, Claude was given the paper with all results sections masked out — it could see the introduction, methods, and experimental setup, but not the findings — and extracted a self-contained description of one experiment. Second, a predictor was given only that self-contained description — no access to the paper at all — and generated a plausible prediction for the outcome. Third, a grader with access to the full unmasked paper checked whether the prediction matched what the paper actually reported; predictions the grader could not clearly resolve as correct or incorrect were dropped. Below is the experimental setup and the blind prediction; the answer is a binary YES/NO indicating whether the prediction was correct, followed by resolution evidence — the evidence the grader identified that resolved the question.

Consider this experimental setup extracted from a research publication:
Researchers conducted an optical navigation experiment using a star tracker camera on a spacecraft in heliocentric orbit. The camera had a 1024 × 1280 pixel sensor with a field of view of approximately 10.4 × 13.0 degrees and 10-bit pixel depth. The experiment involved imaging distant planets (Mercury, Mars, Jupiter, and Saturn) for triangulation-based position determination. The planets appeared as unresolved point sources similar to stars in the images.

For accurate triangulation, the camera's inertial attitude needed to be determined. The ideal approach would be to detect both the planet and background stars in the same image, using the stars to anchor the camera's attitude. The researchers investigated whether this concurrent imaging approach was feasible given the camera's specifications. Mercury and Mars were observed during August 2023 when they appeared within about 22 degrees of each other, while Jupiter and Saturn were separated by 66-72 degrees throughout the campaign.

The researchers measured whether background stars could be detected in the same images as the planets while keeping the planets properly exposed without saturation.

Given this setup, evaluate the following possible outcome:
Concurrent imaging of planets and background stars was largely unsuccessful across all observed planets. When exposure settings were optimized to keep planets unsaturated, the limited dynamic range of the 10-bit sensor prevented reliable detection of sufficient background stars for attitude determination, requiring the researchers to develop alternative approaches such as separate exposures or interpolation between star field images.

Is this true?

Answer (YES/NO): NO